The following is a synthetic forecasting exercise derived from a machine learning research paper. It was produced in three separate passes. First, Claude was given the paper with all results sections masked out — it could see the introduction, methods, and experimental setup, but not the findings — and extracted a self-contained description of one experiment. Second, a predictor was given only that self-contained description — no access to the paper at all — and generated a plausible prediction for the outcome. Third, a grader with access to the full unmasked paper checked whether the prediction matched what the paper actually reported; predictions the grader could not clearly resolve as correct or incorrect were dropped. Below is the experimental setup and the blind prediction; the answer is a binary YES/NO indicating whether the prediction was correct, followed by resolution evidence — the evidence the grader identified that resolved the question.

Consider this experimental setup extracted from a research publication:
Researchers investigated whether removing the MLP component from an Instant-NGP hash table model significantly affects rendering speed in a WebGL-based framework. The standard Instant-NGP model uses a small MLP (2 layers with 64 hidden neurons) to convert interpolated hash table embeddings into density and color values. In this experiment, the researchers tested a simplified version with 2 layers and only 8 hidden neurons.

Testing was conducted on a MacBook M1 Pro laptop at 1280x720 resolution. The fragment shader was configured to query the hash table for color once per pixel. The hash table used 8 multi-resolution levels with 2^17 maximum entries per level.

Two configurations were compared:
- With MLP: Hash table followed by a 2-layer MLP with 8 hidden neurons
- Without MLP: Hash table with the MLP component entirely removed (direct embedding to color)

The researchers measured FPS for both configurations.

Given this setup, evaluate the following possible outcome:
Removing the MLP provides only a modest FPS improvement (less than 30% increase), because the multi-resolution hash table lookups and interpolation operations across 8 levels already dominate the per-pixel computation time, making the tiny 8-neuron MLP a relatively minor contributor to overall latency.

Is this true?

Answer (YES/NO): YES